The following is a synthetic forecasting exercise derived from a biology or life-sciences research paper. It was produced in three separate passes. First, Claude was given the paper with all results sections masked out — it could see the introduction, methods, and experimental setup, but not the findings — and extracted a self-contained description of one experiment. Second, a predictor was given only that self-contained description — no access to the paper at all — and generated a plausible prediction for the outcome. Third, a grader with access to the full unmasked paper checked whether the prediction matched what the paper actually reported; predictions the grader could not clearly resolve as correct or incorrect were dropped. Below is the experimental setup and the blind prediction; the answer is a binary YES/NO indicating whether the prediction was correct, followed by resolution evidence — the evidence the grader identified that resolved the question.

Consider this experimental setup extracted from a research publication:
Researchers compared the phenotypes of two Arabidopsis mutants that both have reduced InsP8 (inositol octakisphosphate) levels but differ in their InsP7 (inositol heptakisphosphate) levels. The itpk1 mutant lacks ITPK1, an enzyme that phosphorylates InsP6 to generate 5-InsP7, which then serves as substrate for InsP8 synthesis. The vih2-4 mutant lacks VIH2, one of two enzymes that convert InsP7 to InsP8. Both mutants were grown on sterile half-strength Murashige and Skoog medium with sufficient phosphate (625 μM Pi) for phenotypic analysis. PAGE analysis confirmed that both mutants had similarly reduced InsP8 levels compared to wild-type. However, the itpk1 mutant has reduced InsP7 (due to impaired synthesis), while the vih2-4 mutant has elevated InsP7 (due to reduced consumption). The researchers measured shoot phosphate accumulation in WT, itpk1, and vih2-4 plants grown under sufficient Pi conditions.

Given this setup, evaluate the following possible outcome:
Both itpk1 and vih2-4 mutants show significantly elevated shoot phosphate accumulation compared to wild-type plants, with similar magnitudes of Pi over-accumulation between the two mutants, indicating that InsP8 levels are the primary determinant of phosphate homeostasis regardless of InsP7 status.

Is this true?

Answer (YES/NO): NO